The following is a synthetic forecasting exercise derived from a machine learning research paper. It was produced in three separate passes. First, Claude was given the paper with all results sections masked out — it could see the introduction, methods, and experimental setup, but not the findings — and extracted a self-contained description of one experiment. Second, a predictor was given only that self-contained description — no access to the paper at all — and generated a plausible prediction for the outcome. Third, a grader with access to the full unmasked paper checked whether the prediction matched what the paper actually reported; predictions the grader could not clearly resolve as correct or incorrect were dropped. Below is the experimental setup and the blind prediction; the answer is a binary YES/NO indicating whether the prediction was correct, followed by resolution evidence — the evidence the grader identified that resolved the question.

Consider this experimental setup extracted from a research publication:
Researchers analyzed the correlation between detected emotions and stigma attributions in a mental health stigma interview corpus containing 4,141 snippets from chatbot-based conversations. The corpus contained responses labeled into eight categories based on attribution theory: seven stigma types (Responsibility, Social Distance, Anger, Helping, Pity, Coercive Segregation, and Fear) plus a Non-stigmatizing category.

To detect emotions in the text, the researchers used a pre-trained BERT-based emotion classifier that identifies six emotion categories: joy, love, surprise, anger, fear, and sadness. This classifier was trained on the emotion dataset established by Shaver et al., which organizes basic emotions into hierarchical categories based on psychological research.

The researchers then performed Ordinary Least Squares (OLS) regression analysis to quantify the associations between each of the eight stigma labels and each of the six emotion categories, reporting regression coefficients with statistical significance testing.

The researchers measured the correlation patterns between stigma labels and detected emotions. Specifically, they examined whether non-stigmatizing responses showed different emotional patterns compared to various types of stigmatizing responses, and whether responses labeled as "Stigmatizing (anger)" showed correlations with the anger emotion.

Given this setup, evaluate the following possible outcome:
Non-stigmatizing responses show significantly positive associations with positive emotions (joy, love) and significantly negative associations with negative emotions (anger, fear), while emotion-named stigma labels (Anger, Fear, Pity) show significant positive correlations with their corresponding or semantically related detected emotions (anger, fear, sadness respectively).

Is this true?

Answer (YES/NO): NO